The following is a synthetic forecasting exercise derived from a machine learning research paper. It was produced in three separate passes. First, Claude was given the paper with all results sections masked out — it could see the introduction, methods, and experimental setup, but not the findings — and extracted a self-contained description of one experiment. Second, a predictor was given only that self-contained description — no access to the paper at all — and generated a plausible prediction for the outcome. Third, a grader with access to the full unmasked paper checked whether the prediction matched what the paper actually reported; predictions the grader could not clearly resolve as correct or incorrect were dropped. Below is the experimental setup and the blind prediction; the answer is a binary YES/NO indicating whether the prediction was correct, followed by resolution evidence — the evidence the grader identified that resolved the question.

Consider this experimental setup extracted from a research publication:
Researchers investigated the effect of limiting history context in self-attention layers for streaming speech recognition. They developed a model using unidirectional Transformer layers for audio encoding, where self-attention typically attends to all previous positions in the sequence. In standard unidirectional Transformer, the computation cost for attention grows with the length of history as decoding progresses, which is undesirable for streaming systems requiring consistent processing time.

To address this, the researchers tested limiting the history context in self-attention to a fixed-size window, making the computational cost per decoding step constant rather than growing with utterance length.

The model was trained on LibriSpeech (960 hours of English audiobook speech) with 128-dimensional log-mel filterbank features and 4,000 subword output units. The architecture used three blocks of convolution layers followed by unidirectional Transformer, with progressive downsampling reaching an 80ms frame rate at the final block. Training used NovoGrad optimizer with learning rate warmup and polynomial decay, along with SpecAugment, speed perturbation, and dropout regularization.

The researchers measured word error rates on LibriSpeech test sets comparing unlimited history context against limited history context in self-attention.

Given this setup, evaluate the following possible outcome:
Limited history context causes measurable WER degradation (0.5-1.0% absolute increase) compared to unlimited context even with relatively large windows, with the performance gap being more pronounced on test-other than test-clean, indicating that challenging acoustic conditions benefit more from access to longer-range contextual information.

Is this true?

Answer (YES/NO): NO